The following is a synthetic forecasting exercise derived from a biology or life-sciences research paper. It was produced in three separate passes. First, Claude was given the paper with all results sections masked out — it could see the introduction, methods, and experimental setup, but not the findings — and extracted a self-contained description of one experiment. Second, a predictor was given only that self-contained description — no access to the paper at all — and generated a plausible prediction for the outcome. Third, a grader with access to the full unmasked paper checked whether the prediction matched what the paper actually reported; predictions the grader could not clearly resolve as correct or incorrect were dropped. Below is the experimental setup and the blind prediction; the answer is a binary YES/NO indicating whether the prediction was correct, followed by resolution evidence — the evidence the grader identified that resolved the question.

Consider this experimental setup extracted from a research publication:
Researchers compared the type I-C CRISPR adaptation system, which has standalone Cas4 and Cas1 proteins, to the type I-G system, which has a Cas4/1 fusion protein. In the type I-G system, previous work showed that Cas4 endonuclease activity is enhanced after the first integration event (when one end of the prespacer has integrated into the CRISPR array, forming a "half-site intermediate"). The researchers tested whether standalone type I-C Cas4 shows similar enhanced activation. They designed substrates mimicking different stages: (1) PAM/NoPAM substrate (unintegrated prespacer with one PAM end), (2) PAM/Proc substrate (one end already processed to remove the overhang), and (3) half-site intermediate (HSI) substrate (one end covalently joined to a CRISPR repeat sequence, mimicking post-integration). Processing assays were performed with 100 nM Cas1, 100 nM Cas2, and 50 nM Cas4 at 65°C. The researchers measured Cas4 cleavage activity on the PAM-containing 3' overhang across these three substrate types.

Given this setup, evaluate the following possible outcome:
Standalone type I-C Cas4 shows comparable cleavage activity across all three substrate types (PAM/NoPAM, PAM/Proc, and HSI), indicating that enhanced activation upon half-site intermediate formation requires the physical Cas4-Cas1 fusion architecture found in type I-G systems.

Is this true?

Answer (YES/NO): YES